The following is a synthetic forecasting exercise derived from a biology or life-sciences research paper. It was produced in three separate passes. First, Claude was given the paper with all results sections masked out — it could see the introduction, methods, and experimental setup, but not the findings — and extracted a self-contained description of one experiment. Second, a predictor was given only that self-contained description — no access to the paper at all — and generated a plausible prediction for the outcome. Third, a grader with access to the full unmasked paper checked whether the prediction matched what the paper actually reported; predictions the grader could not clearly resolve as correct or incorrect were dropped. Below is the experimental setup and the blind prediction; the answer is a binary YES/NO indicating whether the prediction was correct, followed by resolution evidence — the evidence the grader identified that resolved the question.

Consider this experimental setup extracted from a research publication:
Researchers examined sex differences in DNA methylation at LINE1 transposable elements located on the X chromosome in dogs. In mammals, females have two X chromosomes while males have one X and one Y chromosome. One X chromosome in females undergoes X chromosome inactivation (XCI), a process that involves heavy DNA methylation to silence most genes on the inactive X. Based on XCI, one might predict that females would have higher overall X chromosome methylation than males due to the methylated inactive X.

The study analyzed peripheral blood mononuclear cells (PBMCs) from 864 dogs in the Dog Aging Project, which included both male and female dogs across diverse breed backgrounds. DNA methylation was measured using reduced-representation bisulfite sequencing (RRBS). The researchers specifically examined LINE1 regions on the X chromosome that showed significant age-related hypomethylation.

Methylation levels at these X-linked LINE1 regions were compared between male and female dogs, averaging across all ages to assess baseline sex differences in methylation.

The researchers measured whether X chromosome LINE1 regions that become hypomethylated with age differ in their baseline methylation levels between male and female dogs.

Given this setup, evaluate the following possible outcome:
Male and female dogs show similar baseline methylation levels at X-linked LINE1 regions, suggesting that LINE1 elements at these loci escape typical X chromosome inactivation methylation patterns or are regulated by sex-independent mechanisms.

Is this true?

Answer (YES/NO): NO